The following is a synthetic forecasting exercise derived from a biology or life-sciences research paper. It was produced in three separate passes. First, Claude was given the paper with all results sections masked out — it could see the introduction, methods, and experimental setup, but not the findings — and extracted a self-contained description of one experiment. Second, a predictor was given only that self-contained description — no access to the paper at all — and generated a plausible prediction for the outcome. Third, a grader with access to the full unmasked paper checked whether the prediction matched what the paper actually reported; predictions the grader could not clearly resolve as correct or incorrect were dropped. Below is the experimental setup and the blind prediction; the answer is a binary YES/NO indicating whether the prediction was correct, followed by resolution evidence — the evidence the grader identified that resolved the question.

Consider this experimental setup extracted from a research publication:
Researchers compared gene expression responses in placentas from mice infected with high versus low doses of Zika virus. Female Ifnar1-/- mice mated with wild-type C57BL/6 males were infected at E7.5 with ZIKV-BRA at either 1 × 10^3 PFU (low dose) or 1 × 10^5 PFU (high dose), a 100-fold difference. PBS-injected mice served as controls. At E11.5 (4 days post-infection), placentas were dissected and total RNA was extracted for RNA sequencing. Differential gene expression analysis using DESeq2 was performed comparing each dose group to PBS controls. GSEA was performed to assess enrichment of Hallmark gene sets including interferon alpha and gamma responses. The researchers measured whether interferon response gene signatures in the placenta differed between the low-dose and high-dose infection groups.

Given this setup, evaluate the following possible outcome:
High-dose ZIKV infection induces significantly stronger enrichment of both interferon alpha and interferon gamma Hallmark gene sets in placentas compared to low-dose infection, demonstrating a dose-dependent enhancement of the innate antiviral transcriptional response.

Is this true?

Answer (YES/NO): YES